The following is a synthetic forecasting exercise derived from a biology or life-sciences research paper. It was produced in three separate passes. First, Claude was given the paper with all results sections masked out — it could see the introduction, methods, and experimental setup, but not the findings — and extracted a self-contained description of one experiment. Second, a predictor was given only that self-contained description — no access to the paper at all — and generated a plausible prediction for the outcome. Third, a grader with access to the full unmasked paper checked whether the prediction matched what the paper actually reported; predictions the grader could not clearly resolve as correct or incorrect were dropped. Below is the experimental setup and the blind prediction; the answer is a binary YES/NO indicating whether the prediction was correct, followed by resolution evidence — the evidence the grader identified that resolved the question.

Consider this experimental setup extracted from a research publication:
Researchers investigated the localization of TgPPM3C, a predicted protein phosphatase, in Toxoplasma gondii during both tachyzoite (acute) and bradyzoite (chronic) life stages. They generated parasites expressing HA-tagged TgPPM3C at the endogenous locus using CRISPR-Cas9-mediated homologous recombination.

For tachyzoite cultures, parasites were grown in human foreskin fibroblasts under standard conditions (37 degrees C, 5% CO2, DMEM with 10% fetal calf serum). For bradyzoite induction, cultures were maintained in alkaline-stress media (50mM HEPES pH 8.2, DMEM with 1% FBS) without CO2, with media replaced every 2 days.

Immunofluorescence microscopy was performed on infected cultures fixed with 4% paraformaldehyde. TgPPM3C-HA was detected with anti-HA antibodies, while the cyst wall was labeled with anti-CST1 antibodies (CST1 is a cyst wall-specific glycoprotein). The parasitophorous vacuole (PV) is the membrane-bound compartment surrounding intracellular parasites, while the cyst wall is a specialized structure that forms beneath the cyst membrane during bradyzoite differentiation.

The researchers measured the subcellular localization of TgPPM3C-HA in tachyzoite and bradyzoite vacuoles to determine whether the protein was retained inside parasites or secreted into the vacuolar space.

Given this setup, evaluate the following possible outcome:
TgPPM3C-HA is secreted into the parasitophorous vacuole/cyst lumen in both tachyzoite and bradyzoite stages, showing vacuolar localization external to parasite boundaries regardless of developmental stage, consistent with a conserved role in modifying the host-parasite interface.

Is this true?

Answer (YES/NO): YES